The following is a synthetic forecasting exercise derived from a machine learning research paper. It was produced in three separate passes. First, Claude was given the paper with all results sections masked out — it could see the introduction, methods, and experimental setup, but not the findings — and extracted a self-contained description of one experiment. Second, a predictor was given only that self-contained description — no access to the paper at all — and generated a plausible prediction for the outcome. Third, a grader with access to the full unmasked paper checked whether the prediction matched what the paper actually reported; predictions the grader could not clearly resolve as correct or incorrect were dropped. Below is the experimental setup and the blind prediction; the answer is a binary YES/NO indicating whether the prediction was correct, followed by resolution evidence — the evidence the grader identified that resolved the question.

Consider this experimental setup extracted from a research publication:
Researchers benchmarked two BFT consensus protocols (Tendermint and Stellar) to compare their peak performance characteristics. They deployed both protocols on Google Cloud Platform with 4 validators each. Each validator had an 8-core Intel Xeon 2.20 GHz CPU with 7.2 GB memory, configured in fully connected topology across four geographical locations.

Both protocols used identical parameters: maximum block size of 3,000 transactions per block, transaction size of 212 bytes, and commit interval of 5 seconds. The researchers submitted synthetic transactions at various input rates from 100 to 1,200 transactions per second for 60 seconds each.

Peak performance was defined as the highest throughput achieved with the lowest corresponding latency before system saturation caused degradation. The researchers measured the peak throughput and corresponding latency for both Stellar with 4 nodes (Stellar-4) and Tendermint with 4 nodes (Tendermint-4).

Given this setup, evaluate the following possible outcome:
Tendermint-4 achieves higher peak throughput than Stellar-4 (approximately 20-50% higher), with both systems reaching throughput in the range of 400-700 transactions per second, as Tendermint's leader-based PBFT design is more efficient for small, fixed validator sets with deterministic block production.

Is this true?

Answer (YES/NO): NO